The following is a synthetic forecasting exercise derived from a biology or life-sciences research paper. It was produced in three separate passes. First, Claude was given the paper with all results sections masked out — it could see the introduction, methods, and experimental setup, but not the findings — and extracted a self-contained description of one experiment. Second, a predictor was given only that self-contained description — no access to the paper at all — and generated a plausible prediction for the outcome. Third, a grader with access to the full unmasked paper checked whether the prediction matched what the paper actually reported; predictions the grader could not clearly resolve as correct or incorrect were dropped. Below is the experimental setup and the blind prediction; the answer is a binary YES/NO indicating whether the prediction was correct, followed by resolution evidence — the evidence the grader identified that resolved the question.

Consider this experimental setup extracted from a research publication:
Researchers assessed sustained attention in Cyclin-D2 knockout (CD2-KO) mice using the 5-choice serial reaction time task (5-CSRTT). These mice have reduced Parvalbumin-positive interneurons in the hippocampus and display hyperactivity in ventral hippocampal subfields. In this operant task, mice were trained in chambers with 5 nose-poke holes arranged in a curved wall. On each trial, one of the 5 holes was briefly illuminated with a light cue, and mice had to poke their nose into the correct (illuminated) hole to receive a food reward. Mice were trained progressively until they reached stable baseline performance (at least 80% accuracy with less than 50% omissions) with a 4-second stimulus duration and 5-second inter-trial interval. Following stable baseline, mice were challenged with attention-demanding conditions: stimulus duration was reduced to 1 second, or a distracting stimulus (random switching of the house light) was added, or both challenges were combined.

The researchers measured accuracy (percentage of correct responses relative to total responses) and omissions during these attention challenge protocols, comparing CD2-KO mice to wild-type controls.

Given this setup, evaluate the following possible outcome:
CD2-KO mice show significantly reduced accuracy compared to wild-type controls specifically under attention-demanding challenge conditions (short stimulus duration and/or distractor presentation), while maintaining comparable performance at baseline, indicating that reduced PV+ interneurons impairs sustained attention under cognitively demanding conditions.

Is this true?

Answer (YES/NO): NO